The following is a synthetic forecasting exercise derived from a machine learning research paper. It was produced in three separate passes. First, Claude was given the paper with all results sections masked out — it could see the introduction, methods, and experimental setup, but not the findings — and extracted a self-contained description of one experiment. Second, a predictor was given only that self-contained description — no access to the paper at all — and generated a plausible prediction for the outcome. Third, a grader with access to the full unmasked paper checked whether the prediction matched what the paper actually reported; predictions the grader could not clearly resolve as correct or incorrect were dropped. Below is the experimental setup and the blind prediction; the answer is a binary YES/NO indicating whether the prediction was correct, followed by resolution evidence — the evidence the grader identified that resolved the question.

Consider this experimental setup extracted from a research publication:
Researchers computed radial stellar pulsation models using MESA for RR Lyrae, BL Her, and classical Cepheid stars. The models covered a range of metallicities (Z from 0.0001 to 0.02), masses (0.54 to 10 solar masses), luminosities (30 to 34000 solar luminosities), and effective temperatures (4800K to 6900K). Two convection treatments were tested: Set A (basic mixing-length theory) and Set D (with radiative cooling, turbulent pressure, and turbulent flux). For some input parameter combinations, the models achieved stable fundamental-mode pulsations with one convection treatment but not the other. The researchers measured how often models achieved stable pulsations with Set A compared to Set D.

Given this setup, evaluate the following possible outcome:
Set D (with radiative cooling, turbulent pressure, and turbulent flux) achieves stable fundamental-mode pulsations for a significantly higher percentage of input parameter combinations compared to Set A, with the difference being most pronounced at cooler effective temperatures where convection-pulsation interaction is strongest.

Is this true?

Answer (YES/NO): NO